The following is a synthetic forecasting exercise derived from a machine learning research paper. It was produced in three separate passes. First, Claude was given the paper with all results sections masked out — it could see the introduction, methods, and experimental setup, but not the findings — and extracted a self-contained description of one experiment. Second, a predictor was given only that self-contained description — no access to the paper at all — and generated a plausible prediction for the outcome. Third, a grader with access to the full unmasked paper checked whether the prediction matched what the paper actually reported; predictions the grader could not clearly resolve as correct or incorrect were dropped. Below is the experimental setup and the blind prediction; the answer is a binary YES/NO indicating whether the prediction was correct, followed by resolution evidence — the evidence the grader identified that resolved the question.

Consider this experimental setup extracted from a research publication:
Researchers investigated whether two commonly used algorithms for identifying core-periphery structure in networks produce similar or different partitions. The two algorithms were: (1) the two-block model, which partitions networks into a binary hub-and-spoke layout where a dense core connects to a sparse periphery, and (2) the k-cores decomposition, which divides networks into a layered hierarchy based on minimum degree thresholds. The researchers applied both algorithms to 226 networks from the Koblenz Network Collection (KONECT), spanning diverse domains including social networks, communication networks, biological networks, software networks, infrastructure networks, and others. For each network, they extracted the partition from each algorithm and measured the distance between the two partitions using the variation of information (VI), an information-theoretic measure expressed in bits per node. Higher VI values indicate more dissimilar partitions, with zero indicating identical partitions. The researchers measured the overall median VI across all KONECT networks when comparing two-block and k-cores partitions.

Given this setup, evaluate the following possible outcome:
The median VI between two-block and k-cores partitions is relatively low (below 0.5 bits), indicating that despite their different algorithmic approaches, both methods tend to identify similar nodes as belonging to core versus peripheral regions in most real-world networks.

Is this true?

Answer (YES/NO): NO